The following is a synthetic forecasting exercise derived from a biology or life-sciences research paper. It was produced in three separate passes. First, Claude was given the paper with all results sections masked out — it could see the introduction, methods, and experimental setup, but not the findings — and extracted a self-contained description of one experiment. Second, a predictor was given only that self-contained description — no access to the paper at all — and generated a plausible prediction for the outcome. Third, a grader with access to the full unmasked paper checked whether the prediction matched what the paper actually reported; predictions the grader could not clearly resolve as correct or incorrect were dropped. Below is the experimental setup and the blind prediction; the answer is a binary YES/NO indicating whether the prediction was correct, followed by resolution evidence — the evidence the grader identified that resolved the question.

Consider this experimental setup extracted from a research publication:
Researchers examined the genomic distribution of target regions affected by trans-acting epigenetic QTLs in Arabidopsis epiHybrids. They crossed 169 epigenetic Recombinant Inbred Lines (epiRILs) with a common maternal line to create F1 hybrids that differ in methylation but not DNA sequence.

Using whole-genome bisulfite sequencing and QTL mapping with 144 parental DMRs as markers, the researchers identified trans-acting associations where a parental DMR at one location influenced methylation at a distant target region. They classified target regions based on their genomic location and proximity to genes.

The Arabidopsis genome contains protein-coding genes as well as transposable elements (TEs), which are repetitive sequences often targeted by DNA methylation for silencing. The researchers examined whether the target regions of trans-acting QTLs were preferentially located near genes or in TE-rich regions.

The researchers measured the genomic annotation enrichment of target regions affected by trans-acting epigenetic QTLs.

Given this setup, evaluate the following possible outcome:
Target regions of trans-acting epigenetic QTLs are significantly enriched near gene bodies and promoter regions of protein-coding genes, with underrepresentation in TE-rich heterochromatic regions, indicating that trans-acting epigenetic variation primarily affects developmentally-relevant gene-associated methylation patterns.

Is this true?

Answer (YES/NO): NO